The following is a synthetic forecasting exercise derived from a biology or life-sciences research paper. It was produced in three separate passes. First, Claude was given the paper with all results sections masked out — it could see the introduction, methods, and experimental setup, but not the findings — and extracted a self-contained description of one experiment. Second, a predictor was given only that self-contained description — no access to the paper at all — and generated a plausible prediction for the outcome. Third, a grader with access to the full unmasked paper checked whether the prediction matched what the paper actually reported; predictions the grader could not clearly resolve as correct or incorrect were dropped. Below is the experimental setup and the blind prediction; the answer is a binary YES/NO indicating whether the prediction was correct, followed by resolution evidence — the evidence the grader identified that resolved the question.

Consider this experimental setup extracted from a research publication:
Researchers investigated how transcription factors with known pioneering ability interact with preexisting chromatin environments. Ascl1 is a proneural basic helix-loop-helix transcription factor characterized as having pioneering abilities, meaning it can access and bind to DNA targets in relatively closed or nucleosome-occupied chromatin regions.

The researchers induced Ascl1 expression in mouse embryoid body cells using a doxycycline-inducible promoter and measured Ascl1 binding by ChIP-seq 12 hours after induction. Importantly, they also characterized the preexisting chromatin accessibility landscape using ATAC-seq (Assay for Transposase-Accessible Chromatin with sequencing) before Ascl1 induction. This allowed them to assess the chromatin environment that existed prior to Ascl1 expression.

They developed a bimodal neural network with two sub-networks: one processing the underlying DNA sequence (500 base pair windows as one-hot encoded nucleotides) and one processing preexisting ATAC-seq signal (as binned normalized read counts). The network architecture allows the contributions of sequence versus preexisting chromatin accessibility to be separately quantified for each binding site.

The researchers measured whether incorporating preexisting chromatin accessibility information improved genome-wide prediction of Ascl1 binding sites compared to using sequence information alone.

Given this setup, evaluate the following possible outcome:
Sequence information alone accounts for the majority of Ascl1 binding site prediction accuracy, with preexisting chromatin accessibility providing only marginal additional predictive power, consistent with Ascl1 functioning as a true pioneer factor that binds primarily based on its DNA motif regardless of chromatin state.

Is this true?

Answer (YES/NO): NO